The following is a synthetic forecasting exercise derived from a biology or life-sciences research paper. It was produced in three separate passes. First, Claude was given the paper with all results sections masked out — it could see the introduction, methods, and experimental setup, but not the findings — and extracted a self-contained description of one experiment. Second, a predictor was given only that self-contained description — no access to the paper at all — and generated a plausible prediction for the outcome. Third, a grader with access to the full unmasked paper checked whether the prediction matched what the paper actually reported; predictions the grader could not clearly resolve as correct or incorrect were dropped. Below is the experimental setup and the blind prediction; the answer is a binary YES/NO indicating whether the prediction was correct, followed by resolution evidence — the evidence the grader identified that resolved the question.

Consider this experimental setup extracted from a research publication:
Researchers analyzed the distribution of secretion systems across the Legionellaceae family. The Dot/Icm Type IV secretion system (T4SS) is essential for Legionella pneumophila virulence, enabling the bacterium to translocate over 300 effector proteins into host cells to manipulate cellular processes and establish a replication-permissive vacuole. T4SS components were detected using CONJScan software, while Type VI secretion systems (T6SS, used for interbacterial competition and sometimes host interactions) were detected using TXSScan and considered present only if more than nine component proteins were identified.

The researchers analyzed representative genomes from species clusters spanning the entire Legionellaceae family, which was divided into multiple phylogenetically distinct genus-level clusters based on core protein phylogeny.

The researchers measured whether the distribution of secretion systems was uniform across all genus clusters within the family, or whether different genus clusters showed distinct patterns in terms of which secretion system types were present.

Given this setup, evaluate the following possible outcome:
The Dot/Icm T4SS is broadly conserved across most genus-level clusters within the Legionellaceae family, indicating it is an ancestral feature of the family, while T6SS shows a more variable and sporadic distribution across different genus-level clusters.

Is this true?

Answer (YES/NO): YES